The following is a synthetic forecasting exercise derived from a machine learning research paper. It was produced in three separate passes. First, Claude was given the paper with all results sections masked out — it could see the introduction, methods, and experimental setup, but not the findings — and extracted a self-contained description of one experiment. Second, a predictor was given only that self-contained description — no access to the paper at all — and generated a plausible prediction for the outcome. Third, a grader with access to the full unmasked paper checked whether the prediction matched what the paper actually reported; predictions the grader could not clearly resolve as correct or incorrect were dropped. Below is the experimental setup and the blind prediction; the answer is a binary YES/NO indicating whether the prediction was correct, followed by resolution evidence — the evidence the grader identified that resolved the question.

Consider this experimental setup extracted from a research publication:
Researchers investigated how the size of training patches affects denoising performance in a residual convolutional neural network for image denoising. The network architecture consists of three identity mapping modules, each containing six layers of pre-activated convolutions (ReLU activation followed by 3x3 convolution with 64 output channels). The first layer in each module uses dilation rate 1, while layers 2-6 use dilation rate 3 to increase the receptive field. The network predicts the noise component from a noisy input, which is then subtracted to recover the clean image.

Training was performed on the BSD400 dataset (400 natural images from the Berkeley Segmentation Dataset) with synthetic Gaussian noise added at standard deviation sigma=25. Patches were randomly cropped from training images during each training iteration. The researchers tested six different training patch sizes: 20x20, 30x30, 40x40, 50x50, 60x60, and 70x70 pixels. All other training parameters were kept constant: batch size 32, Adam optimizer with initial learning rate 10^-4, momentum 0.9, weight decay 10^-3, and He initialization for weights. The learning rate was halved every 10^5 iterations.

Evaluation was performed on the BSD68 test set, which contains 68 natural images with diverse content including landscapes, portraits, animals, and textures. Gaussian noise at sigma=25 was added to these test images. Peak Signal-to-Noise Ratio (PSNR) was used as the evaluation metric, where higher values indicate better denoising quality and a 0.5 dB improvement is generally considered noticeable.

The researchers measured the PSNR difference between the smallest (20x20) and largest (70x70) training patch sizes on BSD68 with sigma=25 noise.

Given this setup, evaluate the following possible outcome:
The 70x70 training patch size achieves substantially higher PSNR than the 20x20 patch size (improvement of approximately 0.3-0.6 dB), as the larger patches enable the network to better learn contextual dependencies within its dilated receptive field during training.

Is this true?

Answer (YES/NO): NO